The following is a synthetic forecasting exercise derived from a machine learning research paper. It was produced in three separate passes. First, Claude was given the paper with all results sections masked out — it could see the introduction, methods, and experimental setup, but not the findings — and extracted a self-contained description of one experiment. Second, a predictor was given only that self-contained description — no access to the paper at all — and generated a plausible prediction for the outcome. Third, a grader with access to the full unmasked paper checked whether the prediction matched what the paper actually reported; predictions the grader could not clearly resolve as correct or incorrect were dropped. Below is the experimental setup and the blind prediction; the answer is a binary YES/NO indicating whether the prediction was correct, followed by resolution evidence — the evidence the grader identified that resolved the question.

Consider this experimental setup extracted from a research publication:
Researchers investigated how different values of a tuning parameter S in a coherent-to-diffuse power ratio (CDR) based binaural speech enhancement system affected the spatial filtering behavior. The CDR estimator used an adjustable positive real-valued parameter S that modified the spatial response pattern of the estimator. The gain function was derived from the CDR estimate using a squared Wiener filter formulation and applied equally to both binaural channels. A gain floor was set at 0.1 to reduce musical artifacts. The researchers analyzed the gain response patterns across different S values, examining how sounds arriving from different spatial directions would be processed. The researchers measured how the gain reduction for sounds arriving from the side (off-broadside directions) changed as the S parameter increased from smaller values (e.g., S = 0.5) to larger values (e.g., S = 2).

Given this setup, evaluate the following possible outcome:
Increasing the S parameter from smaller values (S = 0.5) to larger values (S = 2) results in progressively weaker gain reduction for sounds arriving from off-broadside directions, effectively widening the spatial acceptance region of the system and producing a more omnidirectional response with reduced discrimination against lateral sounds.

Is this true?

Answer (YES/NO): NO